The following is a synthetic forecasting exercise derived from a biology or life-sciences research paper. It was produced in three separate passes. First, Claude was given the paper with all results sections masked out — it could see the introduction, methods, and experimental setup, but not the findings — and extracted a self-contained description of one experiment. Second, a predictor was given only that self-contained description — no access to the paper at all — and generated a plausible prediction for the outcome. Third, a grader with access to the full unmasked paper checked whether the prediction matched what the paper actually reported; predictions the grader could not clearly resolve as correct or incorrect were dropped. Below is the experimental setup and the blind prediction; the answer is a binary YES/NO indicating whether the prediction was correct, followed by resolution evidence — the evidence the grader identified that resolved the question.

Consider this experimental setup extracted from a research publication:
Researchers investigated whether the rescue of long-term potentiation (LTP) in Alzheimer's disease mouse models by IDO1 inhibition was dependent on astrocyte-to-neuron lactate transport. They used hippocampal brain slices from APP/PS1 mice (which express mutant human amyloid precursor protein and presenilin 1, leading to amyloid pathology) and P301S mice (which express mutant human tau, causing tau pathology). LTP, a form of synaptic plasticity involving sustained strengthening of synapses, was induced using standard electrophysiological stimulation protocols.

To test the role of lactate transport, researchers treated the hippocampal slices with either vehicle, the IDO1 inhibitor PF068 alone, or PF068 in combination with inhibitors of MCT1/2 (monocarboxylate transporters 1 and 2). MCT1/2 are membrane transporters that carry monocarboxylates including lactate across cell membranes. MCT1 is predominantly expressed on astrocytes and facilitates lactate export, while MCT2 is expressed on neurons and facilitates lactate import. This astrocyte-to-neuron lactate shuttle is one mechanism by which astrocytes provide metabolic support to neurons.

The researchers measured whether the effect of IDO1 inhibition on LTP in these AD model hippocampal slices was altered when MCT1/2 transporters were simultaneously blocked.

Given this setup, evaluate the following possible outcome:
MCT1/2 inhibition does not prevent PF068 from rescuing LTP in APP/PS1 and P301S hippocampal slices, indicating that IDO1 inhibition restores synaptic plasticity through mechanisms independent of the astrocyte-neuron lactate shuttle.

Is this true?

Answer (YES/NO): NO